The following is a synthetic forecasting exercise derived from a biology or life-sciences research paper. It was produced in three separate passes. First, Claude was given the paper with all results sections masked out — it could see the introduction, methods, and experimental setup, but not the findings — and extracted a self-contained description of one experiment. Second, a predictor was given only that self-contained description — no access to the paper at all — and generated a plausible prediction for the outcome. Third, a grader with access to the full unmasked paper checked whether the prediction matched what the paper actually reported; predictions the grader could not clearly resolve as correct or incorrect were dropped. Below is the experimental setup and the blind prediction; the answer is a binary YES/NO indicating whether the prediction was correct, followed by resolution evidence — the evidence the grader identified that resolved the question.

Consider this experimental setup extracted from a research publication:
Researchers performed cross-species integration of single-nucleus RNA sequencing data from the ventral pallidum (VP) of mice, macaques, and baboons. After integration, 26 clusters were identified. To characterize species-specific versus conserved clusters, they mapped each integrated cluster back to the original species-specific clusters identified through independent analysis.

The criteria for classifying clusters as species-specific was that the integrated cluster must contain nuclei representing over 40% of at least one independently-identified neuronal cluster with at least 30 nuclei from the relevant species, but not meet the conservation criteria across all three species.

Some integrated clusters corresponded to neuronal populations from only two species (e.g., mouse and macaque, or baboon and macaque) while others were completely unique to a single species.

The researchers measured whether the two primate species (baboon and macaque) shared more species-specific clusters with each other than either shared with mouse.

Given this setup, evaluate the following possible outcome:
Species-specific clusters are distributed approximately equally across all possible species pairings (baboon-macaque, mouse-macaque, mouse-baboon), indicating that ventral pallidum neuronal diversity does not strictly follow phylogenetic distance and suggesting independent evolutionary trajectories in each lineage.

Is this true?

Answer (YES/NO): NO